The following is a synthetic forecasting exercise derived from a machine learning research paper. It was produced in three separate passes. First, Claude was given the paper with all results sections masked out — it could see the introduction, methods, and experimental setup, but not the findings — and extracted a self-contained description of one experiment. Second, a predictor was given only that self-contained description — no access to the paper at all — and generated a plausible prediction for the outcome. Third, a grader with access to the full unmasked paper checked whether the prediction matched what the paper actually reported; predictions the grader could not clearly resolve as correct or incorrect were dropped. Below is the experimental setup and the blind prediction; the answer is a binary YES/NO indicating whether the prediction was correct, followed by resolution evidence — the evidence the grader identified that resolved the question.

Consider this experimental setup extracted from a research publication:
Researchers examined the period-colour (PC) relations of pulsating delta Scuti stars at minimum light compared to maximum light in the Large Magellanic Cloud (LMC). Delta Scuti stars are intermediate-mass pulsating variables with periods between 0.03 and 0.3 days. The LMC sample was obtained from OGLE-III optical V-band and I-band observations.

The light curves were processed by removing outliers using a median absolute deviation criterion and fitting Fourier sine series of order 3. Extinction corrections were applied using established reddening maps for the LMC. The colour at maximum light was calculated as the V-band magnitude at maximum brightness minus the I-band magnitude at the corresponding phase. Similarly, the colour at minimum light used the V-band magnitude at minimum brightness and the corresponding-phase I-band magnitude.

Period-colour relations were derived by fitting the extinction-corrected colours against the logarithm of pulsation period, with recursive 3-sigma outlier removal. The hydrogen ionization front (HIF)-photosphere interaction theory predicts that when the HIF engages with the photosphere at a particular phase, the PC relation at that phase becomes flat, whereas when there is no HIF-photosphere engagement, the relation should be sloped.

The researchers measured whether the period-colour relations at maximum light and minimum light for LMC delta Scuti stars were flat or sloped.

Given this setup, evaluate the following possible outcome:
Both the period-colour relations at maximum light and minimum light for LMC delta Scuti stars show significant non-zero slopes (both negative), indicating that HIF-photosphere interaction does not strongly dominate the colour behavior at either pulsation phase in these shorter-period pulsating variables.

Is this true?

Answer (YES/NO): NO